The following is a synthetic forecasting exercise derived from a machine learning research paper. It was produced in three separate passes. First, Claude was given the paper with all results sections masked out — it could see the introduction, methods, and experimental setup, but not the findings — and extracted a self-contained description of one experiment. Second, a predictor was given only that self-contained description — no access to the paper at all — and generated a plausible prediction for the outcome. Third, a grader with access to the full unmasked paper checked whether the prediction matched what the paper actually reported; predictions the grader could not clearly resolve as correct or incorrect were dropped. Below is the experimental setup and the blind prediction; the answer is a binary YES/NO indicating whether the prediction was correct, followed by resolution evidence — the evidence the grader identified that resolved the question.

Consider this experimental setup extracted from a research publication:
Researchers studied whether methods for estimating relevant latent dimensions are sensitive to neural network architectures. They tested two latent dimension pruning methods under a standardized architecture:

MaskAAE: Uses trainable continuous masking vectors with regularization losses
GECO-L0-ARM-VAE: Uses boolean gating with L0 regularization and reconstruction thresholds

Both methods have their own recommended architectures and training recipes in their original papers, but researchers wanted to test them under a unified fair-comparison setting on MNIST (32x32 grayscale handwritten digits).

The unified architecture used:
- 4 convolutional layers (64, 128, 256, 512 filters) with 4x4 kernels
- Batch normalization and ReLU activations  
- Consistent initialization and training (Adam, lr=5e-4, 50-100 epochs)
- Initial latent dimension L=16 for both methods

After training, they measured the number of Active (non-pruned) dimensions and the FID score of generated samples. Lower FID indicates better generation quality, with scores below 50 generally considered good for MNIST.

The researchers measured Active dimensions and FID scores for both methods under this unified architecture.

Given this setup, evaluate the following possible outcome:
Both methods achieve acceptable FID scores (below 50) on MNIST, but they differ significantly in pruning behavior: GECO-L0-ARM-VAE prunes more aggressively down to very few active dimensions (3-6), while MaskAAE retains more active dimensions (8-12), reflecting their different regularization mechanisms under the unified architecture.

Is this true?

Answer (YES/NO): NO